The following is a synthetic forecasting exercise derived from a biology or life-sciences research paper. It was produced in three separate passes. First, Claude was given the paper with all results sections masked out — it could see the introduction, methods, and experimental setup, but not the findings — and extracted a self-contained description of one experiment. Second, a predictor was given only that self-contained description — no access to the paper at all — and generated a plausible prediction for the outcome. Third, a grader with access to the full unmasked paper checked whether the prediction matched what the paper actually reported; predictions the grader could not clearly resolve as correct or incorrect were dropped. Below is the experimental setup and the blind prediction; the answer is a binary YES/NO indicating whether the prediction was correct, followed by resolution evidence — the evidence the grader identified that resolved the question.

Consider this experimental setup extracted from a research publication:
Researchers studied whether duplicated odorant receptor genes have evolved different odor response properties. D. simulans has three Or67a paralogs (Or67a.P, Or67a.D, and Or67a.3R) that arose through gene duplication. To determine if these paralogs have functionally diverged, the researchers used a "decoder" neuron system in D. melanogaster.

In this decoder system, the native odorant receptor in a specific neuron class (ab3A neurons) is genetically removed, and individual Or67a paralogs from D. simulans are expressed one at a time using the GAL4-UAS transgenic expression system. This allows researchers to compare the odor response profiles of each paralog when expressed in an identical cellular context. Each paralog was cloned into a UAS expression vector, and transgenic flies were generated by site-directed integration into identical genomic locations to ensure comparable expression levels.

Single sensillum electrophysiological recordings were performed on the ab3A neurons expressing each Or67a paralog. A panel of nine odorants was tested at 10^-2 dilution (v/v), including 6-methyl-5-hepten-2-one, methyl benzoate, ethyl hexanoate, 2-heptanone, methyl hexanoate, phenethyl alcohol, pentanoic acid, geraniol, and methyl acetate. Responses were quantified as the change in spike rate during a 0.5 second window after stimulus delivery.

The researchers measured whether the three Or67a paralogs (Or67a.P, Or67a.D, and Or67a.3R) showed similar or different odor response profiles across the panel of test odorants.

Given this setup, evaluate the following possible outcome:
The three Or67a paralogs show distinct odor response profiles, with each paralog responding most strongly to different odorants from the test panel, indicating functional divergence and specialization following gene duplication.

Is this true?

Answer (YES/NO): YES